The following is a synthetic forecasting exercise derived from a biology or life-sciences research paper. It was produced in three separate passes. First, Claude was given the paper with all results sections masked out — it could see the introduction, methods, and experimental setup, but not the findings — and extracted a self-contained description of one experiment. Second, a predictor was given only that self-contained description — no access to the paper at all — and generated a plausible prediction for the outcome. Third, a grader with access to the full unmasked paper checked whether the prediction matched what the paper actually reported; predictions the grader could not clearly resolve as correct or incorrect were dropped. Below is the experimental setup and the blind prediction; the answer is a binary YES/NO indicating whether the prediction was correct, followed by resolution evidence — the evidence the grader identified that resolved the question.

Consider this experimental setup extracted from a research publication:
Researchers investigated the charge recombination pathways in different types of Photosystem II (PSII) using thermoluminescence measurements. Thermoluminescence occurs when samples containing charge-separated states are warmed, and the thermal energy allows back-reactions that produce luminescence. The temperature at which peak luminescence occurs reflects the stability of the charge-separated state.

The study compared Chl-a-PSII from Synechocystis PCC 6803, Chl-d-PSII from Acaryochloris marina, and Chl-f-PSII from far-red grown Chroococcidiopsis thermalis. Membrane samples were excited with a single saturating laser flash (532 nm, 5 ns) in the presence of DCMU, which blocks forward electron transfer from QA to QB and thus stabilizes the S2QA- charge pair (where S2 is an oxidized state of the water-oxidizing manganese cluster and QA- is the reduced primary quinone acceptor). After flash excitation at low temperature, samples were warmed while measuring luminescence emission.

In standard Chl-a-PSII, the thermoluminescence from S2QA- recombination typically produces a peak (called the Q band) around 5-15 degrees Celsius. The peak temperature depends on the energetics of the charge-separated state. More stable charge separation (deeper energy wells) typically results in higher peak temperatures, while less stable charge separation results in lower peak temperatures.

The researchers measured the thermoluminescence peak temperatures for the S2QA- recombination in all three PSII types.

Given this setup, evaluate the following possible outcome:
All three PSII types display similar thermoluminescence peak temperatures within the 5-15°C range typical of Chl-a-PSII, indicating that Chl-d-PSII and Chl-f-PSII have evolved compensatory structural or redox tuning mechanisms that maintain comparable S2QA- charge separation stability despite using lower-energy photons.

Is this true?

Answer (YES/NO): NO